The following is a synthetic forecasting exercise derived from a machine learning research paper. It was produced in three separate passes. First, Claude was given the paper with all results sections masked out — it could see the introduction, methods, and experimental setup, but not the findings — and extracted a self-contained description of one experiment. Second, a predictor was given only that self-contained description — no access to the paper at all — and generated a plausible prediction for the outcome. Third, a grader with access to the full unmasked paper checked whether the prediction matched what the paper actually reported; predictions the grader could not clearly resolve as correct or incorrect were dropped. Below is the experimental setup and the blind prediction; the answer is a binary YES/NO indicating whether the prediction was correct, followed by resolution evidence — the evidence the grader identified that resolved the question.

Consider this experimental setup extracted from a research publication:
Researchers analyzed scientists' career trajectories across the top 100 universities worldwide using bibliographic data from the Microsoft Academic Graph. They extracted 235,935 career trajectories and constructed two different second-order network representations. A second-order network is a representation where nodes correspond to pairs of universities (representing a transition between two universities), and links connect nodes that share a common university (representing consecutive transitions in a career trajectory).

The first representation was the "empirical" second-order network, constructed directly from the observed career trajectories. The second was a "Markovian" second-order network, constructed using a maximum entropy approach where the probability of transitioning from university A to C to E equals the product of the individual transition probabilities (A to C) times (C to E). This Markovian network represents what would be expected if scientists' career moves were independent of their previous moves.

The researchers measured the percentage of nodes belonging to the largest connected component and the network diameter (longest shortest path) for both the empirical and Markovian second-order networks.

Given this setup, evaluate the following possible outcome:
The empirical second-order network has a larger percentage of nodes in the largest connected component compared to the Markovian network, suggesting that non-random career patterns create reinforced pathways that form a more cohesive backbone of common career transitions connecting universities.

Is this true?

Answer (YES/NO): NO